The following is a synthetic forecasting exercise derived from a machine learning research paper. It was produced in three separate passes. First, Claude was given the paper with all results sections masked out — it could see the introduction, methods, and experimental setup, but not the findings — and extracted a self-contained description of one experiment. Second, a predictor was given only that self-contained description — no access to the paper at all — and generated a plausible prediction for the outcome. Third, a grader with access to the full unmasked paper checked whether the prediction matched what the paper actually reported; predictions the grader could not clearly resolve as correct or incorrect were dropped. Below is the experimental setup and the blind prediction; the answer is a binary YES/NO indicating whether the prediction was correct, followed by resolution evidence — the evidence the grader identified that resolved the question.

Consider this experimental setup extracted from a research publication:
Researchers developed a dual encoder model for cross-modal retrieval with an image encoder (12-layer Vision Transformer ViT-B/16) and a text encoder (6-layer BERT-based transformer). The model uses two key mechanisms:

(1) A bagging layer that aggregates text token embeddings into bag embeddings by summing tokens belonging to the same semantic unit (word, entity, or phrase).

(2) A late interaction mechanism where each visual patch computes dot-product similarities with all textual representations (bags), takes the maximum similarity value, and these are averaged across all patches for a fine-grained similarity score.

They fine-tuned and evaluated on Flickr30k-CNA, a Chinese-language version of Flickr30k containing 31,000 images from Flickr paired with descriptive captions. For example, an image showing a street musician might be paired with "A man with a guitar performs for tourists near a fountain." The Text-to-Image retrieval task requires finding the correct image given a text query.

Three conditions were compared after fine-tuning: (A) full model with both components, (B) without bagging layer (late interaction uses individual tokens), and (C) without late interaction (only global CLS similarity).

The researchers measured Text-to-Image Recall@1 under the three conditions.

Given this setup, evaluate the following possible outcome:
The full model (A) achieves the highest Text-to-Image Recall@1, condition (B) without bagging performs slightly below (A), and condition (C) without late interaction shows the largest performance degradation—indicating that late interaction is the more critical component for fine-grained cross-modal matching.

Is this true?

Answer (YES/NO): YES